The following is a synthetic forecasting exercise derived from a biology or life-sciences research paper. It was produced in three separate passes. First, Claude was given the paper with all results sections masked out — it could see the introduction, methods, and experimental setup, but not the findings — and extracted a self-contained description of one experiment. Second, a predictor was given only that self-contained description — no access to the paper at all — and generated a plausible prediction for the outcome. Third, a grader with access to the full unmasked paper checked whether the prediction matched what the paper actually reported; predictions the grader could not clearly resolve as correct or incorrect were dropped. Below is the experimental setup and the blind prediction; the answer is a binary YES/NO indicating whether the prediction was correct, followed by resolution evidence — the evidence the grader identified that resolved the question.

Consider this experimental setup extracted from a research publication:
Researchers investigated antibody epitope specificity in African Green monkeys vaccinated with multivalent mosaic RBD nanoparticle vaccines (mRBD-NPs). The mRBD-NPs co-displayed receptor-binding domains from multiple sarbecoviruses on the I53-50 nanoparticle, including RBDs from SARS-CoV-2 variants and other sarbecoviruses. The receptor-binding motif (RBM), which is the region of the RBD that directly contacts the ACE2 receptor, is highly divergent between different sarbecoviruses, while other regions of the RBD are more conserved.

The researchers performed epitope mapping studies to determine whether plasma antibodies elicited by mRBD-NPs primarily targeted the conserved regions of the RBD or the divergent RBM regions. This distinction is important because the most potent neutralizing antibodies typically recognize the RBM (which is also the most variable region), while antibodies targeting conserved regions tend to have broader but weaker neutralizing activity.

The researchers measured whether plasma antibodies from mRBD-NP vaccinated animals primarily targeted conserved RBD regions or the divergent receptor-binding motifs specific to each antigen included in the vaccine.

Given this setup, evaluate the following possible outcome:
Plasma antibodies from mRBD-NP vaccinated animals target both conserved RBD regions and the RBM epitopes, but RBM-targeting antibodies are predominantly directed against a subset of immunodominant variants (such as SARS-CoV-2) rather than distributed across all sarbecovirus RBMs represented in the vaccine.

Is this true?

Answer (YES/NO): NO